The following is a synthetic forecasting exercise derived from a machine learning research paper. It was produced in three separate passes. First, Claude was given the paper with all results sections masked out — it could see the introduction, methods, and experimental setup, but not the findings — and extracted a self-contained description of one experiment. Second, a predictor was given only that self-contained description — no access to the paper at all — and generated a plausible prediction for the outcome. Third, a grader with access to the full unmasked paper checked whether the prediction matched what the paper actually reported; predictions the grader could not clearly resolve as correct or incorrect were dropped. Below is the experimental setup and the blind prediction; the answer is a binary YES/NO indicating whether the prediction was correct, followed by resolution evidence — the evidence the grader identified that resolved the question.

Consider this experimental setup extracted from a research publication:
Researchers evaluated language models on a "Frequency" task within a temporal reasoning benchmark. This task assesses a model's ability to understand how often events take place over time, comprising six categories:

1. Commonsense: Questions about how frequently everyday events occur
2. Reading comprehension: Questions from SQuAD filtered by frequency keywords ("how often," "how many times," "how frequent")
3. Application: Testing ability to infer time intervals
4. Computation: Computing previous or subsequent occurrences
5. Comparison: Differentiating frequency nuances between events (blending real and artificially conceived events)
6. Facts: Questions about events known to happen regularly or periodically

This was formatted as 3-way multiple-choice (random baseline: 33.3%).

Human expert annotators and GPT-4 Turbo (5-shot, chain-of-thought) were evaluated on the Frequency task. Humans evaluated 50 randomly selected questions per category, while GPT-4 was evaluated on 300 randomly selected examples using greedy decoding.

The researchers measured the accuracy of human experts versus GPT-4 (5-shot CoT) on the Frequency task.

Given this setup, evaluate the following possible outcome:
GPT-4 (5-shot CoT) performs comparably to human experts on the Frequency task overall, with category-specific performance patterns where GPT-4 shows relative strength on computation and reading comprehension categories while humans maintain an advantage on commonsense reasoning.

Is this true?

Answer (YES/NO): NO